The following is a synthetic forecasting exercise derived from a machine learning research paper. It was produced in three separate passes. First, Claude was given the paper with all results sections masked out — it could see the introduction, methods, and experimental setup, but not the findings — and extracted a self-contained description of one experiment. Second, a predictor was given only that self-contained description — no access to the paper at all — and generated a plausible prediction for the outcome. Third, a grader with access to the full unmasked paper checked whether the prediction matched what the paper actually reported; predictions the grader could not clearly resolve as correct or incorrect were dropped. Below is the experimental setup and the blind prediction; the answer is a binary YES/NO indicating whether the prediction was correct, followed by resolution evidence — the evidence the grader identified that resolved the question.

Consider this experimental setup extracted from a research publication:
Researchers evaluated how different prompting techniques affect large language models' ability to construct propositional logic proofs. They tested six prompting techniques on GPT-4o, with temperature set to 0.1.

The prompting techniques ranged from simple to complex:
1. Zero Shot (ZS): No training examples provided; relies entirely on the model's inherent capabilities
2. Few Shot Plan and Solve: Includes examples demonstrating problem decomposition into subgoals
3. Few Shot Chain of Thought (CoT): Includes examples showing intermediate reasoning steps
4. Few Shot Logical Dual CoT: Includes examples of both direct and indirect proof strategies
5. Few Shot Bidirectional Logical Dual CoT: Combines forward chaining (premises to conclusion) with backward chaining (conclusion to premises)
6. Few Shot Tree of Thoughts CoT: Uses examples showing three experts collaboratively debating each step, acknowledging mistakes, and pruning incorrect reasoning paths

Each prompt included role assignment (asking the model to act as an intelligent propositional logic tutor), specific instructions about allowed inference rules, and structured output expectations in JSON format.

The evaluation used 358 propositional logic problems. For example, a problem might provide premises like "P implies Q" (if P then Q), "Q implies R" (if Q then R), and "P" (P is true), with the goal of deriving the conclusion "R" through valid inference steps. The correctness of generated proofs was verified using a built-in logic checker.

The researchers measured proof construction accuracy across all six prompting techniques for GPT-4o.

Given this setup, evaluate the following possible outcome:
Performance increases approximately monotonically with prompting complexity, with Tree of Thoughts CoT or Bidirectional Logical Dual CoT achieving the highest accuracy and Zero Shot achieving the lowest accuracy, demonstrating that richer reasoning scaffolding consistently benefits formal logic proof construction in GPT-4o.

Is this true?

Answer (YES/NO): NO